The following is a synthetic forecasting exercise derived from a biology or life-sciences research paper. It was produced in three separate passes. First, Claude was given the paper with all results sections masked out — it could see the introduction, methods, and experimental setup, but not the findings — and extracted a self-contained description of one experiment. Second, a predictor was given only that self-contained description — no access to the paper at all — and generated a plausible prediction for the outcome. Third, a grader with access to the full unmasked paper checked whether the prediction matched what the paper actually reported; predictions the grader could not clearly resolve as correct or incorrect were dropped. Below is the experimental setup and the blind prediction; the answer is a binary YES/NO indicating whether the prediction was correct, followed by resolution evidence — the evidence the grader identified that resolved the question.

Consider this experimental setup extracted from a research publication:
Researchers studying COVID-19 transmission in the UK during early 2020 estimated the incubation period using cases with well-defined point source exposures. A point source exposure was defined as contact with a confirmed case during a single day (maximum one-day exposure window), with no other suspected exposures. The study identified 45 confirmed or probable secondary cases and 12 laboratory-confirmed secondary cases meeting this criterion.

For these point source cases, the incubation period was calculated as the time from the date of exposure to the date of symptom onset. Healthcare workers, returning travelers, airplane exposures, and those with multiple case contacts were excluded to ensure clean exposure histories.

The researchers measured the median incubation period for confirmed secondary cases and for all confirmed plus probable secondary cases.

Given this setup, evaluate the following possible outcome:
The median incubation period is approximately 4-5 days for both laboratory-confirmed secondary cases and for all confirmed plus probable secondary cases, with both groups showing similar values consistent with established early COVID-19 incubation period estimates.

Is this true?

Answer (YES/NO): YES